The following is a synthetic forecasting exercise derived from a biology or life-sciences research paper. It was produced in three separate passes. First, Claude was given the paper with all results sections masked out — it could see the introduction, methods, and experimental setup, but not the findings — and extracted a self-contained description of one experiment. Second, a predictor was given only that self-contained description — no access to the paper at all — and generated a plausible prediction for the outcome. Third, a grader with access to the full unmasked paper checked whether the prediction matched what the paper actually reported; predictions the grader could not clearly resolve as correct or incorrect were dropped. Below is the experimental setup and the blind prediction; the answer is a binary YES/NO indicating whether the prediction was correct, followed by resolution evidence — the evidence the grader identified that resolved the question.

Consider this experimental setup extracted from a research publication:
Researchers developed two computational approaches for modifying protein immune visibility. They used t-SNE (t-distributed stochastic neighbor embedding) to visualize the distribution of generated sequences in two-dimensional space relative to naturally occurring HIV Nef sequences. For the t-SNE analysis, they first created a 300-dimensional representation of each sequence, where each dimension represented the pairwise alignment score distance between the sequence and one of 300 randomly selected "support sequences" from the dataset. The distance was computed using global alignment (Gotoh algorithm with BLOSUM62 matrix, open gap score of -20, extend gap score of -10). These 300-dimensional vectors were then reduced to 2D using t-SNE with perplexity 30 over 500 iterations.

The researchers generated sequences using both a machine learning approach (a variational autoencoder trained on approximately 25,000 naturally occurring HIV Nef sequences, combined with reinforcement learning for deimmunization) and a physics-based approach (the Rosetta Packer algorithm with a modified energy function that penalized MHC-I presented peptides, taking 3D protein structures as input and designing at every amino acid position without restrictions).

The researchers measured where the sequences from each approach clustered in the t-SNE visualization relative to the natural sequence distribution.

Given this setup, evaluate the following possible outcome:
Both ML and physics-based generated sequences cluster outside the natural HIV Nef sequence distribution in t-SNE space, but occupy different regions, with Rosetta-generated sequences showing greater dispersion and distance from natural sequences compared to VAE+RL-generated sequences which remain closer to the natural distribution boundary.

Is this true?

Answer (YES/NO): NO